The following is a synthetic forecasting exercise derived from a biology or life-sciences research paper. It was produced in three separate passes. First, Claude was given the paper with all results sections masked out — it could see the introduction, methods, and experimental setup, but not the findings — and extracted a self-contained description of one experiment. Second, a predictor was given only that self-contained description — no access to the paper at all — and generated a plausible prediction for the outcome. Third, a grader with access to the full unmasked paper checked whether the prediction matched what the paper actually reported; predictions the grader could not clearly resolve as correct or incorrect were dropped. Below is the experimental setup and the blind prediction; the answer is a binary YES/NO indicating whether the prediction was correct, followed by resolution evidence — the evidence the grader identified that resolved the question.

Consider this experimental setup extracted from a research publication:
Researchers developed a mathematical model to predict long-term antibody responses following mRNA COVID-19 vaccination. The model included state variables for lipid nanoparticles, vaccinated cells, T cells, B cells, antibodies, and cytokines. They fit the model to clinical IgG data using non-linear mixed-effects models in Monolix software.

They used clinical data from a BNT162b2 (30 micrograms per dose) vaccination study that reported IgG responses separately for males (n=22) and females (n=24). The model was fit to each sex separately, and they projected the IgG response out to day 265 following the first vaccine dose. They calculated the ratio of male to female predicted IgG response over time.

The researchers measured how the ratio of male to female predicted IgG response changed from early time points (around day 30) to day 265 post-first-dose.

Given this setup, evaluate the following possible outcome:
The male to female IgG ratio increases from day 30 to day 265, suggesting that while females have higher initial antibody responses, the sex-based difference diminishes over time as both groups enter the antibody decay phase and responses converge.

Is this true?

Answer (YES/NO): NO